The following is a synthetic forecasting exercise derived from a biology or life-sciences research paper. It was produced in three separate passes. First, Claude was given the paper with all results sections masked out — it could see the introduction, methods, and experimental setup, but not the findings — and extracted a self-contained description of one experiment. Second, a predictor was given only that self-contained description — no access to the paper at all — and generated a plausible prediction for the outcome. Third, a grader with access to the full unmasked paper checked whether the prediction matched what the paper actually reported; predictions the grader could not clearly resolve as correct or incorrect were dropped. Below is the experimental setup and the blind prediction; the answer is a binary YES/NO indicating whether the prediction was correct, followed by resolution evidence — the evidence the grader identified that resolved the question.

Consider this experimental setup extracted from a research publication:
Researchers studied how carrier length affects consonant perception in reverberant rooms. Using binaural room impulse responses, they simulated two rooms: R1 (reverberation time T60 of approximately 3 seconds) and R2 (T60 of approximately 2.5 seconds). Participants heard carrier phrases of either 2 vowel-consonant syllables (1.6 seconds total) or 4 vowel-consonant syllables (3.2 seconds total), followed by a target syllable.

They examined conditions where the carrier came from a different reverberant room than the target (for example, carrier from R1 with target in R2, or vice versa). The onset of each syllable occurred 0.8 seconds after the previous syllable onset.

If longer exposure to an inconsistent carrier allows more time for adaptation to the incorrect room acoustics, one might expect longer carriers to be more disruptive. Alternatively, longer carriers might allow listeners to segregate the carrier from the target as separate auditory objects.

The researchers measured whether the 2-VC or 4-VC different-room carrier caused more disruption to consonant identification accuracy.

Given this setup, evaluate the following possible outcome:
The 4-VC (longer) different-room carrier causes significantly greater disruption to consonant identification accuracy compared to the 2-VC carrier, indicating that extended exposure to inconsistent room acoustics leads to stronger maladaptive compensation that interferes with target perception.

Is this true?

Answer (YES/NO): NO